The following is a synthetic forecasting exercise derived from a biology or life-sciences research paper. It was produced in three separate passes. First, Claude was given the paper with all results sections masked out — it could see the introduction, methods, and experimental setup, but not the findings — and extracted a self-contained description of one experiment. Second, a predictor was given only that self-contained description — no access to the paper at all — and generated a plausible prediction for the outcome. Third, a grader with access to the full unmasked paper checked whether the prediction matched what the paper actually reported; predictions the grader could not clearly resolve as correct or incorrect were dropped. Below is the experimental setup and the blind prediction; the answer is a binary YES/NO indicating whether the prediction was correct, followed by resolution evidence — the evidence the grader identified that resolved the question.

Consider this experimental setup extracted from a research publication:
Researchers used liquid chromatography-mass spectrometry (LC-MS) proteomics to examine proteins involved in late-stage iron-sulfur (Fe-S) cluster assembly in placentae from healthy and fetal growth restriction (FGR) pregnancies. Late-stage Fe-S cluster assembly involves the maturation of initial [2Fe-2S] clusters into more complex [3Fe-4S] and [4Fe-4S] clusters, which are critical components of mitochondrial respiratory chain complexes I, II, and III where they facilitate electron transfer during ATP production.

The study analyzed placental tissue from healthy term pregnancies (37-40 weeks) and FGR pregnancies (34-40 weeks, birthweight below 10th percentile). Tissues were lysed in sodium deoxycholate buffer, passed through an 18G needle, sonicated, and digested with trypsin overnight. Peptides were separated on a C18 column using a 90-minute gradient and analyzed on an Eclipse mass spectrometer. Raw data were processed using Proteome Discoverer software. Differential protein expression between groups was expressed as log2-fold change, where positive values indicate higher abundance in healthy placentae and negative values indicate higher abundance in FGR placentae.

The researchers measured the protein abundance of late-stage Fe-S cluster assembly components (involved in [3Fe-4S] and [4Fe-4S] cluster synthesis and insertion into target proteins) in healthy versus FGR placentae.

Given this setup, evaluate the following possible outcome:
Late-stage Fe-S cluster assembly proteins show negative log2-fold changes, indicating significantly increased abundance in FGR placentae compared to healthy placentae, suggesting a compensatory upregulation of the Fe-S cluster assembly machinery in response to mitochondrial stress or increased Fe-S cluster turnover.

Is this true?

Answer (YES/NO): NO